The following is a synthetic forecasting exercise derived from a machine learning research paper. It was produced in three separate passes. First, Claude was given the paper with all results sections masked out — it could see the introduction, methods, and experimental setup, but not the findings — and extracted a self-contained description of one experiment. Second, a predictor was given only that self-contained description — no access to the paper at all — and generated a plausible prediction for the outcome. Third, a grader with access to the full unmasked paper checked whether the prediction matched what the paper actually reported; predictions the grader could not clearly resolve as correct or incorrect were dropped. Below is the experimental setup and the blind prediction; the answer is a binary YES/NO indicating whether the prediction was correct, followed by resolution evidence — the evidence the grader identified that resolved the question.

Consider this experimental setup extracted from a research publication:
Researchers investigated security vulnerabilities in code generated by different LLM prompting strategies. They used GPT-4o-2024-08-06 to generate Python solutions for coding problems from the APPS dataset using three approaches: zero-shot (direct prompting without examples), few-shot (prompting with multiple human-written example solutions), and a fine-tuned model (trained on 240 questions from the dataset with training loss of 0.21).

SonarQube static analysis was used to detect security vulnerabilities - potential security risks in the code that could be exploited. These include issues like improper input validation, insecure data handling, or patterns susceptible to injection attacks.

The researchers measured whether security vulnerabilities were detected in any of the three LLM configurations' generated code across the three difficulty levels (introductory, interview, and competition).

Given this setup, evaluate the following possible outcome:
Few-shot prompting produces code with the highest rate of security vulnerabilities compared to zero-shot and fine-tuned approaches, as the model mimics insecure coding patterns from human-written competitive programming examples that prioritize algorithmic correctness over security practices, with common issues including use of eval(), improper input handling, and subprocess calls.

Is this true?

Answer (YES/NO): NO